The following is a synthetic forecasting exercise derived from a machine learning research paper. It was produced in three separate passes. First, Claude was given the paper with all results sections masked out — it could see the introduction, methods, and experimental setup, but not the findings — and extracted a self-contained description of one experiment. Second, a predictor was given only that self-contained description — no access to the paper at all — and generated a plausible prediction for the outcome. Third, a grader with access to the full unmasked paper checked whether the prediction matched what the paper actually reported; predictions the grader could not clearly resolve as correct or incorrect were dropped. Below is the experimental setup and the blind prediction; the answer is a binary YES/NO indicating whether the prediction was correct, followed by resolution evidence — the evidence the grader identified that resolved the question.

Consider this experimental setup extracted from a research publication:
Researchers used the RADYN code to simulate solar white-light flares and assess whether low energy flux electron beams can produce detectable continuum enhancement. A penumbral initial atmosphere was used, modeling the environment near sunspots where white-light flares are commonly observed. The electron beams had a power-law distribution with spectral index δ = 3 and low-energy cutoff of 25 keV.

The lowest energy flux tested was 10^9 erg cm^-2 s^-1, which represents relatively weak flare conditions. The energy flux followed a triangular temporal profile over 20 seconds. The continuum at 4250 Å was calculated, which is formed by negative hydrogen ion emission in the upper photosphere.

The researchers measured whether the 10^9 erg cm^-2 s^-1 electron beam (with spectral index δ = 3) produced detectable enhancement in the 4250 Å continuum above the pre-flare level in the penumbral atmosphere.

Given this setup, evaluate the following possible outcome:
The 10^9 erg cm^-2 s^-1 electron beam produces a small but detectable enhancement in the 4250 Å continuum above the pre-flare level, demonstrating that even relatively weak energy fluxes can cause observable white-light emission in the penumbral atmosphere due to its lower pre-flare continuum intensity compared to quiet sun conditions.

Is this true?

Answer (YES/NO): NO